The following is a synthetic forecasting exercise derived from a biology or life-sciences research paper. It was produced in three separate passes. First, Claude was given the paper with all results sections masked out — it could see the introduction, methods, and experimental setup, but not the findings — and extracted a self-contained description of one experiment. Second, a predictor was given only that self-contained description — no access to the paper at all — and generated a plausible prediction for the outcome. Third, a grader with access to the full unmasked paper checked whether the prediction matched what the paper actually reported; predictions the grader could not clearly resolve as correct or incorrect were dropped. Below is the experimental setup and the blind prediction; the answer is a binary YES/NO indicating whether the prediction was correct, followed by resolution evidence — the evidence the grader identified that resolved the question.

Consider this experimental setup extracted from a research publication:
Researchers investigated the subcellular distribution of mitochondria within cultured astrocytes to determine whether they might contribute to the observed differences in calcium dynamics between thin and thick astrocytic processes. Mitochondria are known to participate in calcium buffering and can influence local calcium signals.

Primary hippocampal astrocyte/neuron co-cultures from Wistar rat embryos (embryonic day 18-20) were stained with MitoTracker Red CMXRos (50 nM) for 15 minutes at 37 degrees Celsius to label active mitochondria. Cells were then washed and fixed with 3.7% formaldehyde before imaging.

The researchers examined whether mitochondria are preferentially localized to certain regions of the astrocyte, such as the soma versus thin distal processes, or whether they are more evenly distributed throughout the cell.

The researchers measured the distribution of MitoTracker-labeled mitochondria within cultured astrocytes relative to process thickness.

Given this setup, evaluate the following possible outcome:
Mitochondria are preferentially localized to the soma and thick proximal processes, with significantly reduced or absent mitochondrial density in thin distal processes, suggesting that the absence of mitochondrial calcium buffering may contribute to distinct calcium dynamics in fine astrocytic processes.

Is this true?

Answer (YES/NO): YES